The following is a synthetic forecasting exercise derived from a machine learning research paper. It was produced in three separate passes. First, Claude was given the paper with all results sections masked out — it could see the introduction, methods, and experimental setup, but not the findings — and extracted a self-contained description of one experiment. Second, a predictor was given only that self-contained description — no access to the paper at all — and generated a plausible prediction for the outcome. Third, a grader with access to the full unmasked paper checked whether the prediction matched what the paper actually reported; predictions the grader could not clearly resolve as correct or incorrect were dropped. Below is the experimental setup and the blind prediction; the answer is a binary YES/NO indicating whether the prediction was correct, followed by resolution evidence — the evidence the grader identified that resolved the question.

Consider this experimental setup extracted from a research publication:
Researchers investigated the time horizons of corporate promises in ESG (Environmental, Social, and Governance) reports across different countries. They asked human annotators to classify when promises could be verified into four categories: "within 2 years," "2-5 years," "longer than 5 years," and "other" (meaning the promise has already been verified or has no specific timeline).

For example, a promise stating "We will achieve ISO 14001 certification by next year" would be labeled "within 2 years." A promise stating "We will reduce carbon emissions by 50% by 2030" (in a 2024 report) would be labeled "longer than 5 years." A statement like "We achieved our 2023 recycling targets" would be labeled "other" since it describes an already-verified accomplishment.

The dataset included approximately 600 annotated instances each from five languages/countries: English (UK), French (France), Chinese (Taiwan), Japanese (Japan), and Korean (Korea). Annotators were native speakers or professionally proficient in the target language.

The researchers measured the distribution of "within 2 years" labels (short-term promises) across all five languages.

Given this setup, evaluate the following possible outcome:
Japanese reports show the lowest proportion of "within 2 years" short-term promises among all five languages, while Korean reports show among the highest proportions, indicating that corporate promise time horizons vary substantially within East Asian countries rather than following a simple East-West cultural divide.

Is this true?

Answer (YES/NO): NO